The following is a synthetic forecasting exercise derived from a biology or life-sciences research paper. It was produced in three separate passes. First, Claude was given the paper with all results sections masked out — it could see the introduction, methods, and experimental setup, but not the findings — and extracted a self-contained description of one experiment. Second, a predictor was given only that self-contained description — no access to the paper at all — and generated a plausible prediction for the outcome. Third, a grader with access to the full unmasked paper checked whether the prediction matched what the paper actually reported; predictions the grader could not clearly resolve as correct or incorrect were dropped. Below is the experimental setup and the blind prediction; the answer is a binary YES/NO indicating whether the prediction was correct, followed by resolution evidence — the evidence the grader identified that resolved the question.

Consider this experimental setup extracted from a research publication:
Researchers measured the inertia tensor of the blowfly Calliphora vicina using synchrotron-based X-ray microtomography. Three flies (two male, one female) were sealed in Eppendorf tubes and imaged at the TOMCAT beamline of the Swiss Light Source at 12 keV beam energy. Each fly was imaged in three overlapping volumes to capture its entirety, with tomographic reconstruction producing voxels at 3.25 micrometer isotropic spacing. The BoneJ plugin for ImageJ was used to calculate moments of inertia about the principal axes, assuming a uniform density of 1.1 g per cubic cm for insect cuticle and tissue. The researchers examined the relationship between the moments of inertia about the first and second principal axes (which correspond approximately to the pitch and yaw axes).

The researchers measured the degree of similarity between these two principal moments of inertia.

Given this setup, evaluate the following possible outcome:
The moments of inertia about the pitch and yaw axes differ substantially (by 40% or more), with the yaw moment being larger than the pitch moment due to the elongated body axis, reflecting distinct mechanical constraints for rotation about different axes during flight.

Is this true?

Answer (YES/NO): NO